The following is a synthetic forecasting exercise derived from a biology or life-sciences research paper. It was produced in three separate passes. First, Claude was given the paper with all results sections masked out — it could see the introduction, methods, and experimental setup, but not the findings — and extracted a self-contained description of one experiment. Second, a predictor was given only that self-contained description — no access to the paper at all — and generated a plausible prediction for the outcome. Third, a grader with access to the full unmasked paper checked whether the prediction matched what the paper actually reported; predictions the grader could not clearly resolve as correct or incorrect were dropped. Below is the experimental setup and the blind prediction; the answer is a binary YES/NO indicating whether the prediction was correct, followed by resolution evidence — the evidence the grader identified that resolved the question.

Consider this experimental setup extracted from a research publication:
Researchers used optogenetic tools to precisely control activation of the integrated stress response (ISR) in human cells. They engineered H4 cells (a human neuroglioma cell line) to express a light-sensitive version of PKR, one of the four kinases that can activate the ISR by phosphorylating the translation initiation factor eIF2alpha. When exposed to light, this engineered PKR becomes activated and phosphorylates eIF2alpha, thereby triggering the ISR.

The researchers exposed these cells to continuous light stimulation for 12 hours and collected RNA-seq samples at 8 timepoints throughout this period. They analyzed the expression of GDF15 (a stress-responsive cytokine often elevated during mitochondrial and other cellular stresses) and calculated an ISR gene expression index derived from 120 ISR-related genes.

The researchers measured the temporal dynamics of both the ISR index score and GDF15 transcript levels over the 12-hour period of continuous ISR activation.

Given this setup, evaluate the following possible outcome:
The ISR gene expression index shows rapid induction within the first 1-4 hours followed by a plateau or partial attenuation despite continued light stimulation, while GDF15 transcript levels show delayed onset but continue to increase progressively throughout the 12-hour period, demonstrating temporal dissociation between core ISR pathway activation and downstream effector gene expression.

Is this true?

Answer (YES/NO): NO